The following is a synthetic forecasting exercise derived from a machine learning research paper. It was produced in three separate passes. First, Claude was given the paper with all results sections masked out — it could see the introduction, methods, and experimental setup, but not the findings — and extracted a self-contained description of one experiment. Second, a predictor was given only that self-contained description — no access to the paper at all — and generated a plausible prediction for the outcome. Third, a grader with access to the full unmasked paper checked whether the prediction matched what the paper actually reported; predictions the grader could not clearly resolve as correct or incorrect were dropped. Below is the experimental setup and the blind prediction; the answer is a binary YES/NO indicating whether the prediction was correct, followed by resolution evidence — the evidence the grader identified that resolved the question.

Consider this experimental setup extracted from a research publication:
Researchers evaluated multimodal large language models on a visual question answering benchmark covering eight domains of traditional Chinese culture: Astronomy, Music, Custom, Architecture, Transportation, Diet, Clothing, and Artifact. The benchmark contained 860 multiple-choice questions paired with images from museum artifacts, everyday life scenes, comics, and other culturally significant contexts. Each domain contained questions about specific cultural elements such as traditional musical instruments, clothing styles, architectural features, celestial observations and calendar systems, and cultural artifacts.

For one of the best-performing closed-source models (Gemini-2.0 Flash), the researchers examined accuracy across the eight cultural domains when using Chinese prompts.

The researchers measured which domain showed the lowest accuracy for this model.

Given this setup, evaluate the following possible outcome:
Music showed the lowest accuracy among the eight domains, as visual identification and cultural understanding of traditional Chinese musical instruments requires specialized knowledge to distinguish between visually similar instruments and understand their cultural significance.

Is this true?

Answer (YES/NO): NO